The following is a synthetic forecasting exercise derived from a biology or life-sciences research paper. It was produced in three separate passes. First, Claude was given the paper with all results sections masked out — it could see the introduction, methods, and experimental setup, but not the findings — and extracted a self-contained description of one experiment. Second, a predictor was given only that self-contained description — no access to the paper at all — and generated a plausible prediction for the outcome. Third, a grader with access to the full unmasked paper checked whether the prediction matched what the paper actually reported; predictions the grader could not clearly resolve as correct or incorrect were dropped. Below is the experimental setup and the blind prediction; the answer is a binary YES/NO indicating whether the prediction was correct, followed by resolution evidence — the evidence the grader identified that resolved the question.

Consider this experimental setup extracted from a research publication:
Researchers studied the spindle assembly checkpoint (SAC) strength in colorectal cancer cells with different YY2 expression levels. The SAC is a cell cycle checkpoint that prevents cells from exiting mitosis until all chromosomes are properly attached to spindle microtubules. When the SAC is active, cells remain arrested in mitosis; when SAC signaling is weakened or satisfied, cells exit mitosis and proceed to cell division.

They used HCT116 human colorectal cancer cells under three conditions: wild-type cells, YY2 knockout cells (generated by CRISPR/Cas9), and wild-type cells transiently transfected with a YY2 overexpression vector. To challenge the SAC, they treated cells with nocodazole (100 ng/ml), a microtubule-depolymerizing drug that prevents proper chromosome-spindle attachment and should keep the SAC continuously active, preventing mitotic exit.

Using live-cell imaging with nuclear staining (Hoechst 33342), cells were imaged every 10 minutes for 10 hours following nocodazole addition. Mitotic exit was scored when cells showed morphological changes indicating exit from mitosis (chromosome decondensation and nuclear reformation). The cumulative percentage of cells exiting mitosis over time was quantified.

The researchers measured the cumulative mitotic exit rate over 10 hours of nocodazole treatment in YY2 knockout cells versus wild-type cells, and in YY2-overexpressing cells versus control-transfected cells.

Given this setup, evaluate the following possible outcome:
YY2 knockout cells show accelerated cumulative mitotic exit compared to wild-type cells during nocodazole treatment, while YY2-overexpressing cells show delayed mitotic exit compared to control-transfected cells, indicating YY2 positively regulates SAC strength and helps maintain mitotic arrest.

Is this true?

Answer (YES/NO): YES